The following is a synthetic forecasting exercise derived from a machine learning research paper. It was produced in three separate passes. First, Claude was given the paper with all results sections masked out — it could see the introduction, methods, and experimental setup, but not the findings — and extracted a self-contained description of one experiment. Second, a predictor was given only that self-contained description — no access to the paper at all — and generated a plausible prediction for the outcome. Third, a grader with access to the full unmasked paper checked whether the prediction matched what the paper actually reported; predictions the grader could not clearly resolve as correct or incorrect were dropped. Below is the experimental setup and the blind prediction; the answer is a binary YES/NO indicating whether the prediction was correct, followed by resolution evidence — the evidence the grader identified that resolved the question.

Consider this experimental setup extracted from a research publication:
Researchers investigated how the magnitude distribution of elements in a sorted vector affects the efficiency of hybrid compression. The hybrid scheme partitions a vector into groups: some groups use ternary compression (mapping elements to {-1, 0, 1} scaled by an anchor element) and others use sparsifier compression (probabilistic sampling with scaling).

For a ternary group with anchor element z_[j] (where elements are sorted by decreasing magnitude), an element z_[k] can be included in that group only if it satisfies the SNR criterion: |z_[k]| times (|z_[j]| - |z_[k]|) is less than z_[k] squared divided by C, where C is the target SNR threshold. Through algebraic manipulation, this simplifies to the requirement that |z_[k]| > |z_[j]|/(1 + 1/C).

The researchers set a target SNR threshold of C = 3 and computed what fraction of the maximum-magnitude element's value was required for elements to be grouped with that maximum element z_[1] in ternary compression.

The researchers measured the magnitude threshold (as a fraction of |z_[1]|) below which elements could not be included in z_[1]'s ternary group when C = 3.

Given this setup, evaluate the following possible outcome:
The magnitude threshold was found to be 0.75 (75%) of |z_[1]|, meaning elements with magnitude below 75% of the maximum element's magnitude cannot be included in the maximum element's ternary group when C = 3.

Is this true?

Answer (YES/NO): YES